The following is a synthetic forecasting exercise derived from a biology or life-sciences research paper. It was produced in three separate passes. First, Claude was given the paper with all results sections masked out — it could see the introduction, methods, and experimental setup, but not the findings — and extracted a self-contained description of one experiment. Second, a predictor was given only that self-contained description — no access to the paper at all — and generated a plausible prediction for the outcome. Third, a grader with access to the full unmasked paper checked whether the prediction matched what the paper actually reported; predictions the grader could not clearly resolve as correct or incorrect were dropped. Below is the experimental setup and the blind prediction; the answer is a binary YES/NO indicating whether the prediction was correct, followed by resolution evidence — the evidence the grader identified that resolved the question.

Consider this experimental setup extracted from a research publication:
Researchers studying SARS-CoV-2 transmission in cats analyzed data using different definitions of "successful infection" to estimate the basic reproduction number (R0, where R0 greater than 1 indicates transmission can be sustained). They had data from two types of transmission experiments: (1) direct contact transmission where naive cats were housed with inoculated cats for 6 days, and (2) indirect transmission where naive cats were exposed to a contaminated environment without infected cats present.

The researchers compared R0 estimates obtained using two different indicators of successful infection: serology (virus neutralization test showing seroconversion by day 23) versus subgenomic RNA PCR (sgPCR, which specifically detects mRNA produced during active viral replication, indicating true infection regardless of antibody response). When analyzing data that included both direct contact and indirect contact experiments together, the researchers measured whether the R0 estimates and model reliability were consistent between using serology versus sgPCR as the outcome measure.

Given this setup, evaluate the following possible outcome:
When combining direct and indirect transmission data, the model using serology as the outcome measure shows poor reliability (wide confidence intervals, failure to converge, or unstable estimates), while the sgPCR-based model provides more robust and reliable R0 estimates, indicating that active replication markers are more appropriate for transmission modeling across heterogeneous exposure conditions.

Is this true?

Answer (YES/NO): YES